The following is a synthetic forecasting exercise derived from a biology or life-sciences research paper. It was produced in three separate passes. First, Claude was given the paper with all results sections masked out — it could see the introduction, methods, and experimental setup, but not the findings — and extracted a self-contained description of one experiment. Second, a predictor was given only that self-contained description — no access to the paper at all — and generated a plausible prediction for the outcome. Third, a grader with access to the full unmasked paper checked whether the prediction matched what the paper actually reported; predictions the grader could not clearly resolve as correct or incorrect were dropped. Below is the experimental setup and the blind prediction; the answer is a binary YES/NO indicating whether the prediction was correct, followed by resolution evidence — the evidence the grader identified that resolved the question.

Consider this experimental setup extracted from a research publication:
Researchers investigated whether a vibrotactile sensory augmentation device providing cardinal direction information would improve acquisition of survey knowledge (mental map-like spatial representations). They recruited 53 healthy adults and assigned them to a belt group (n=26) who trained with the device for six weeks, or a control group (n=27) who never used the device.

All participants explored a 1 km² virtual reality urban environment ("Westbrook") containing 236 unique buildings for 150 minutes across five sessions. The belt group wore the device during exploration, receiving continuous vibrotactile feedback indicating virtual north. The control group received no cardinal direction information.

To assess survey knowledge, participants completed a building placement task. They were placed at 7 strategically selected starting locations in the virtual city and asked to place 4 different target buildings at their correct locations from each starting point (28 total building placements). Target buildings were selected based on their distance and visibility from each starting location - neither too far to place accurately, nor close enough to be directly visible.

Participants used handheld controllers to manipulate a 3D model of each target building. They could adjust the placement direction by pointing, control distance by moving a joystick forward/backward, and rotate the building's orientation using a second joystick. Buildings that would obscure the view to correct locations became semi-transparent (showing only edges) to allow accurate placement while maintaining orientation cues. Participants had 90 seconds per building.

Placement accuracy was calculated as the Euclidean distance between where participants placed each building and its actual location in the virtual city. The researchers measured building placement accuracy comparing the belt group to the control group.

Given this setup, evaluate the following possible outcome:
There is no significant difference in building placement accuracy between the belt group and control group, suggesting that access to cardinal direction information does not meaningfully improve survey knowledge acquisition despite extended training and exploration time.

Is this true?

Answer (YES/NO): NO